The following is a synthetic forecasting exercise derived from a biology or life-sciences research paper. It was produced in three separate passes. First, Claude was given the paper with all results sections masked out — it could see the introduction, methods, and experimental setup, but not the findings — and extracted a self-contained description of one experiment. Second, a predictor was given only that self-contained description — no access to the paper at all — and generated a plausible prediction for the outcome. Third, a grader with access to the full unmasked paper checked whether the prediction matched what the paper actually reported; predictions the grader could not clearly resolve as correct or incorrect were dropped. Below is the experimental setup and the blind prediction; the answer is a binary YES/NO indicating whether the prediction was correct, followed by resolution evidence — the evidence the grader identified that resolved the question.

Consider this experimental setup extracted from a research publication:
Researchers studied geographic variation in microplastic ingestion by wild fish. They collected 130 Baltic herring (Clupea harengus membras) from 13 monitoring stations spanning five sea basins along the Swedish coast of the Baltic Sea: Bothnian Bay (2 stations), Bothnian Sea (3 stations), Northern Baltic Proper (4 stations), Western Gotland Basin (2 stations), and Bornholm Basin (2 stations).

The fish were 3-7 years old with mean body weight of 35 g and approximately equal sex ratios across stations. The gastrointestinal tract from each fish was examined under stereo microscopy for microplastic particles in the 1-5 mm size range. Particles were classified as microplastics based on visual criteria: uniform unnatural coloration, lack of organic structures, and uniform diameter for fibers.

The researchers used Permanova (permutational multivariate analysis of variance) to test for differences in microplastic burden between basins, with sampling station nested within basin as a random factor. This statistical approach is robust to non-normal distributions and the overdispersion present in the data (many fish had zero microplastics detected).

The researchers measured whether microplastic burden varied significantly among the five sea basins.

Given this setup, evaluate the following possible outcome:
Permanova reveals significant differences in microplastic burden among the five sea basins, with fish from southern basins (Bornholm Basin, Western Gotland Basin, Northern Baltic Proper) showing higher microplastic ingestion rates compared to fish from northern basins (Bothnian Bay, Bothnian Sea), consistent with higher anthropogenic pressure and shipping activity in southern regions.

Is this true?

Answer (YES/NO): NO